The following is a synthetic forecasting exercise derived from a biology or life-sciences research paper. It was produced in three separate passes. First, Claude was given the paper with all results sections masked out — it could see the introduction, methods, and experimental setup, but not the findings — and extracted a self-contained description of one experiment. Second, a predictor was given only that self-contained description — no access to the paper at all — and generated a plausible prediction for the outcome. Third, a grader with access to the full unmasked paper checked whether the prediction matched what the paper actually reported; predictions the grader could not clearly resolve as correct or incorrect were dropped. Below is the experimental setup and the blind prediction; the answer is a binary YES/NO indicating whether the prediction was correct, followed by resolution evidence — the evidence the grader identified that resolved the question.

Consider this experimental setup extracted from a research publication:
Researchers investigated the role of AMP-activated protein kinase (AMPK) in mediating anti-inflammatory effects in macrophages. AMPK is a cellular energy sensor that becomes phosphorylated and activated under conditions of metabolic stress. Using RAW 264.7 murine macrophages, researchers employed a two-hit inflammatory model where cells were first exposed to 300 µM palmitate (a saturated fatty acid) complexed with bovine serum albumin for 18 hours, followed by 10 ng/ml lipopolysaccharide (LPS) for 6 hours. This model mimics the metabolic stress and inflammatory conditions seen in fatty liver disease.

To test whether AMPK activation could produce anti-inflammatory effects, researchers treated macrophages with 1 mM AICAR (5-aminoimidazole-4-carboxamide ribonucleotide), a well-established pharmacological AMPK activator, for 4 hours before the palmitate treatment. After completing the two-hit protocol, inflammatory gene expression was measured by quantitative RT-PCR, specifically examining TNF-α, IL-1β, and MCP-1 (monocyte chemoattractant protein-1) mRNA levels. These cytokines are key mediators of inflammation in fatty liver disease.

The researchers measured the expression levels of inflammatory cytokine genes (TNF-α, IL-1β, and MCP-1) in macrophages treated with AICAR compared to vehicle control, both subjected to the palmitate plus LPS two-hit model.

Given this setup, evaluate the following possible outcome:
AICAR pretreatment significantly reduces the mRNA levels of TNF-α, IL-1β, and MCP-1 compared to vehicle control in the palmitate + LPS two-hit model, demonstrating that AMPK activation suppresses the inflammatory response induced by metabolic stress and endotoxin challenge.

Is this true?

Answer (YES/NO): NO